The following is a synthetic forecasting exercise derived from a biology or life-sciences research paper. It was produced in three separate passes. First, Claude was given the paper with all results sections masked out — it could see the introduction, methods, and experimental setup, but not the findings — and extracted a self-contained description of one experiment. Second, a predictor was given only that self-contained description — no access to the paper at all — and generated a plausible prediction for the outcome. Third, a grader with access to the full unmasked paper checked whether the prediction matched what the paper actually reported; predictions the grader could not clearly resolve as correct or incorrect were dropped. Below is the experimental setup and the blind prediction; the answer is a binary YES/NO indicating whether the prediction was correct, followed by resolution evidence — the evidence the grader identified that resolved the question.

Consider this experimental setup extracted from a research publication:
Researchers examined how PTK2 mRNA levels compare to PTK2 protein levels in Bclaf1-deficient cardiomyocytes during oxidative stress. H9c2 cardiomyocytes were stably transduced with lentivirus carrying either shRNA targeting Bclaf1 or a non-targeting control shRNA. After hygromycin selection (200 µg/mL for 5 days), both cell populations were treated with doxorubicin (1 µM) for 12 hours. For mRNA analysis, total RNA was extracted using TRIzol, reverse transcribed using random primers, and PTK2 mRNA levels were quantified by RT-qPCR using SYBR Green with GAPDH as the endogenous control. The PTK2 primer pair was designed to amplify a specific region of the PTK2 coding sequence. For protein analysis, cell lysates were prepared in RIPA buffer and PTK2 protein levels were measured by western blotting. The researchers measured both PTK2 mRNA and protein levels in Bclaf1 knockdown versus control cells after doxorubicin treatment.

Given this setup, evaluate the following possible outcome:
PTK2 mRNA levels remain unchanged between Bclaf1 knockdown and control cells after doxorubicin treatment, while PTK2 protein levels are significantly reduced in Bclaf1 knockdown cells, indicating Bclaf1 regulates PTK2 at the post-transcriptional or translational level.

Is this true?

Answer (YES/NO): NO